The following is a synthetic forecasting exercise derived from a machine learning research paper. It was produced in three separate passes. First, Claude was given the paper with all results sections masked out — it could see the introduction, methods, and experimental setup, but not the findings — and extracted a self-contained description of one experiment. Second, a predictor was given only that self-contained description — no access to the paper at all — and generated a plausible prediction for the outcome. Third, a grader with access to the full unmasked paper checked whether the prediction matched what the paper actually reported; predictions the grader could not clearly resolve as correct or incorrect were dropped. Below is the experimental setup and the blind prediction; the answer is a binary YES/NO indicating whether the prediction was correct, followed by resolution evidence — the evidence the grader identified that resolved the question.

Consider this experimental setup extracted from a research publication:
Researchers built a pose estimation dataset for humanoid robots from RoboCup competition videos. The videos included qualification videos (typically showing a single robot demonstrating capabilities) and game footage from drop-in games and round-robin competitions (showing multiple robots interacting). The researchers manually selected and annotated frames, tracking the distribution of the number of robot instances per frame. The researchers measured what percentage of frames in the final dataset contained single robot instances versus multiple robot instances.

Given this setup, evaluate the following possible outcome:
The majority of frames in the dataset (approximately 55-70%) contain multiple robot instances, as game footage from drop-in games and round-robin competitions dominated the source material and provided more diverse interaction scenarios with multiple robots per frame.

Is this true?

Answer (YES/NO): NO